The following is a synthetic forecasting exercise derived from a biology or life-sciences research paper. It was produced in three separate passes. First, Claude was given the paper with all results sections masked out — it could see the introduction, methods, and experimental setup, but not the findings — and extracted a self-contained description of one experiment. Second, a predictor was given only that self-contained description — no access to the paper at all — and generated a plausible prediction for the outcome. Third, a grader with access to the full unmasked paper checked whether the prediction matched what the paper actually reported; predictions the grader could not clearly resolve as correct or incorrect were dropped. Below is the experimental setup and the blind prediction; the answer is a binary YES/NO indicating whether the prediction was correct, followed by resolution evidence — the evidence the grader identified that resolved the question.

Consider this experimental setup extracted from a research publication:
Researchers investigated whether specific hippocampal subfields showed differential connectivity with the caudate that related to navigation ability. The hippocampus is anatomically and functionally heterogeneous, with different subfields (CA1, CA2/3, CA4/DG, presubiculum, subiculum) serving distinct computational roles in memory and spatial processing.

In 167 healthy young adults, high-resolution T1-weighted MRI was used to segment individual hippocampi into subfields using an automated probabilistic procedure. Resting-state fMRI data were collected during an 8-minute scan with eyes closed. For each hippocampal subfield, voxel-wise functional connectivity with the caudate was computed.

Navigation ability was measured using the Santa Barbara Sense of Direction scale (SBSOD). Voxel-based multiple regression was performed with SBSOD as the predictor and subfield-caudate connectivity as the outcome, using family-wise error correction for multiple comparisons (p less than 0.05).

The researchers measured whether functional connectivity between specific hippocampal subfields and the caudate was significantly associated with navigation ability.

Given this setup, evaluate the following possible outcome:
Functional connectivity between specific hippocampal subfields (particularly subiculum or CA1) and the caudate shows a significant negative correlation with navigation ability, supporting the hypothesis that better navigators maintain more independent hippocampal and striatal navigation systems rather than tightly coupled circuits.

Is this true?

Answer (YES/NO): NO